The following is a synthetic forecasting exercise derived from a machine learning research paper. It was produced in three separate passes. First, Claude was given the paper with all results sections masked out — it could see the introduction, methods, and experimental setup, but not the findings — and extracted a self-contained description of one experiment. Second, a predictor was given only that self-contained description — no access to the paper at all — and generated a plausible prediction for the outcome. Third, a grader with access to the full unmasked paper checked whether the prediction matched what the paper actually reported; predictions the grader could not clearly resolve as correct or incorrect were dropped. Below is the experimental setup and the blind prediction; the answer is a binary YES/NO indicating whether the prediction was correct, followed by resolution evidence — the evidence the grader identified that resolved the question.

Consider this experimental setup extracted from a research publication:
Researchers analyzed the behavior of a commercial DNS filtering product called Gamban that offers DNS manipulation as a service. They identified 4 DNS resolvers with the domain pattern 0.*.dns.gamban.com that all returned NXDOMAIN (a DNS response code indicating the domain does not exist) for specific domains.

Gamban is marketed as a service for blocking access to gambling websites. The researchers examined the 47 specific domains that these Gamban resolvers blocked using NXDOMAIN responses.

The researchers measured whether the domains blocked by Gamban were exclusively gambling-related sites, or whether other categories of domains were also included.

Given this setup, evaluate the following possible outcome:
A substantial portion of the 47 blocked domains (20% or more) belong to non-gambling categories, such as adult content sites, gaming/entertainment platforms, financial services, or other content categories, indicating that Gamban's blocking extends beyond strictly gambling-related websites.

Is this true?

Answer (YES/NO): NO